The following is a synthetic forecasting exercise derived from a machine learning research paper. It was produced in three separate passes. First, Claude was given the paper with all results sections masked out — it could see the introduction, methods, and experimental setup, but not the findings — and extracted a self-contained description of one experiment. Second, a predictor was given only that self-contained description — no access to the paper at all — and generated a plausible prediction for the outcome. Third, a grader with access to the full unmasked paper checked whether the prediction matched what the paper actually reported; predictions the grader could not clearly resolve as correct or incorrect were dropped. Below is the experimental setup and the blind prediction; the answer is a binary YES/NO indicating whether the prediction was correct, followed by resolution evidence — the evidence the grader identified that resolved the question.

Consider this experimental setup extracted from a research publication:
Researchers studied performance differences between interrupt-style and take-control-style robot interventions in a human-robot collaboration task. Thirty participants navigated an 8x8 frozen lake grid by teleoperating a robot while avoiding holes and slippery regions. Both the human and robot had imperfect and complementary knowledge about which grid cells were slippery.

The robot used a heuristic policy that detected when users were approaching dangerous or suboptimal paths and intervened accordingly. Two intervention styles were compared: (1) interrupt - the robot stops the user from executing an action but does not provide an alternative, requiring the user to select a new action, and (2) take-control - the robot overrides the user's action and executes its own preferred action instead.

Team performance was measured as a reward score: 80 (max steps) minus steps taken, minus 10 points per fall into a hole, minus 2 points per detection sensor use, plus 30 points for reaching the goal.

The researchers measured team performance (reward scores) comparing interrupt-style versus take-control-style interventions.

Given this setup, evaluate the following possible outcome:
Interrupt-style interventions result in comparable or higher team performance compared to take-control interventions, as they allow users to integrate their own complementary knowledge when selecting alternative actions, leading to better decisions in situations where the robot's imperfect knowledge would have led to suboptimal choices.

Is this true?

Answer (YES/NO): NO